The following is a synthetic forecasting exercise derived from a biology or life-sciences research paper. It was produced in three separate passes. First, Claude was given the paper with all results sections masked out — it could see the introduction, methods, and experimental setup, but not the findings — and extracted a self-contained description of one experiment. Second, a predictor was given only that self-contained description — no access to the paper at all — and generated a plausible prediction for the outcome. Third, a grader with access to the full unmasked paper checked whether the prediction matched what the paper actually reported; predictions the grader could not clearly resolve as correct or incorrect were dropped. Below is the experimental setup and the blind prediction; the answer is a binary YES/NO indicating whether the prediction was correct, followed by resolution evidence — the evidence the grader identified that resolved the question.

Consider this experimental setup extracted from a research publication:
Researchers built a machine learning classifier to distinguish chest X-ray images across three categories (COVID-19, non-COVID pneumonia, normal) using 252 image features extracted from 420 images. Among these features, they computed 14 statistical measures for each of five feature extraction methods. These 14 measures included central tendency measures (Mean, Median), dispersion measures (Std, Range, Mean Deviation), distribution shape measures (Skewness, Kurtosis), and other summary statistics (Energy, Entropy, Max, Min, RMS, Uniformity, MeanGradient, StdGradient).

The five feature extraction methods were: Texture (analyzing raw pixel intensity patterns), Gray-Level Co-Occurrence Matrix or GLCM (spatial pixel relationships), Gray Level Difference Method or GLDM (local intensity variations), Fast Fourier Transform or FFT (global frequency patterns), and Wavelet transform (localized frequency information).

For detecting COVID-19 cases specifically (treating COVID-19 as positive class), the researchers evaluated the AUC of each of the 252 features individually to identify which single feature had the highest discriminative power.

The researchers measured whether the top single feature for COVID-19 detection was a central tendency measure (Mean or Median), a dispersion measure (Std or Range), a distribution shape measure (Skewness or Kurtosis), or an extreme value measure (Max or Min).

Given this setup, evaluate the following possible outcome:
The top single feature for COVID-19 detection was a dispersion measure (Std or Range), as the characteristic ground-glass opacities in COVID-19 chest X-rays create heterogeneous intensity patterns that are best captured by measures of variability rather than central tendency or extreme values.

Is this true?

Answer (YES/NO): NO